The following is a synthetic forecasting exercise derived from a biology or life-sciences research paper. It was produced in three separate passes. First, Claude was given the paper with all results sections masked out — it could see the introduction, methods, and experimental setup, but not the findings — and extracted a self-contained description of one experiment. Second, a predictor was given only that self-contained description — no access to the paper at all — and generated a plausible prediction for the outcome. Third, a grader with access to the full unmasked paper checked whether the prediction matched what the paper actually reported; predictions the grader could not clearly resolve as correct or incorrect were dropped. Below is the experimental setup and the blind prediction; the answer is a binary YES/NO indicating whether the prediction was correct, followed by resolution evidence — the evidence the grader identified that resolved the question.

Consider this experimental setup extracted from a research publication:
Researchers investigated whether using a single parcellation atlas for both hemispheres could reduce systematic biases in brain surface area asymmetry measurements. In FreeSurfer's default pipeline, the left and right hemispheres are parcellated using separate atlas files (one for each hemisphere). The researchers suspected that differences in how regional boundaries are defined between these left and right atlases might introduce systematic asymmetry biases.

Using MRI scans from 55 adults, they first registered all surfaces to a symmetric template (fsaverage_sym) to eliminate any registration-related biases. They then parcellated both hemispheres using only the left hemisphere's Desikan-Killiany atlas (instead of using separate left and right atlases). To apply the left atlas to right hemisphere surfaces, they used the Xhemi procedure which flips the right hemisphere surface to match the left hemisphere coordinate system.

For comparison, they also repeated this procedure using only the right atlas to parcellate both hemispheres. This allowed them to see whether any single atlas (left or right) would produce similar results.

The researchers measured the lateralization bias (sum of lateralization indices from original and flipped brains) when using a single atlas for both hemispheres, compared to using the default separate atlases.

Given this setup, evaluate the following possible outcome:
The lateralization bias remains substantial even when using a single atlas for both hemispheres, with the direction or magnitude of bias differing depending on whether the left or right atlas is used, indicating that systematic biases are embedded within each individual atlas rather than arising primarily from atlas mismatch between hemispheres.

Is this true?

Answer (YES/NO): NO